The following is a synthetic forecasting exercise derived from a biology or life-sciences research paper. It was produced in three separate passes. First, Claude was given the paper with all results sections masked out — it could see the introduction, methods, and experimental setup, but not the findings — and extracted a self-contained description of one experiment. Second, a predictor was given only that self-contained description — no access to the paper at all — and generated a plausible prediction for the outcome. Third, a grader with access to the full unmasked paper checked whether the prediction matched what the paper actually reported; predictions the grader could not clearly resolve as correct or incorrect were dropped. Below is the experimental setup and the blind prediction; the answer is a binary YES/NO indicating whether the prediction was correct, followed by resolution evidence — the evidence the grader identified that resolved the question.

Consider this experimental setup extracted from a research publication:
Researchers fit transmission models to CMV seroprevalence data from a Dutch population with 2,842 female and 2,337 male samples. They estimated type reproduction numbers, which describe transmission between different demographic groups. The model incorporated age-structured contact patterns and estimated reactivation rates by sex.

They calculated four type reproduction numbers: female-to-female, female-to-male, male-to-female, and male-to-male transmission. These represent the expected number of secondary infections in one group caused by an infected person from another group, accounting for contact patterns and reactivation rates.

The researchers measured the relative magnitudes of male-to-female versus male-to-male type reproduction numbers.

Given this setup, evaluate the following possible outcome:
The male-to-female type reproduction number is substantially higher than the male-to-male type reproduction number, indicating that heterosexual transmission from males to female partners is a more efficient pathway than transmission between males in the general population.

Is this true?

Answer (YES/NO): NO